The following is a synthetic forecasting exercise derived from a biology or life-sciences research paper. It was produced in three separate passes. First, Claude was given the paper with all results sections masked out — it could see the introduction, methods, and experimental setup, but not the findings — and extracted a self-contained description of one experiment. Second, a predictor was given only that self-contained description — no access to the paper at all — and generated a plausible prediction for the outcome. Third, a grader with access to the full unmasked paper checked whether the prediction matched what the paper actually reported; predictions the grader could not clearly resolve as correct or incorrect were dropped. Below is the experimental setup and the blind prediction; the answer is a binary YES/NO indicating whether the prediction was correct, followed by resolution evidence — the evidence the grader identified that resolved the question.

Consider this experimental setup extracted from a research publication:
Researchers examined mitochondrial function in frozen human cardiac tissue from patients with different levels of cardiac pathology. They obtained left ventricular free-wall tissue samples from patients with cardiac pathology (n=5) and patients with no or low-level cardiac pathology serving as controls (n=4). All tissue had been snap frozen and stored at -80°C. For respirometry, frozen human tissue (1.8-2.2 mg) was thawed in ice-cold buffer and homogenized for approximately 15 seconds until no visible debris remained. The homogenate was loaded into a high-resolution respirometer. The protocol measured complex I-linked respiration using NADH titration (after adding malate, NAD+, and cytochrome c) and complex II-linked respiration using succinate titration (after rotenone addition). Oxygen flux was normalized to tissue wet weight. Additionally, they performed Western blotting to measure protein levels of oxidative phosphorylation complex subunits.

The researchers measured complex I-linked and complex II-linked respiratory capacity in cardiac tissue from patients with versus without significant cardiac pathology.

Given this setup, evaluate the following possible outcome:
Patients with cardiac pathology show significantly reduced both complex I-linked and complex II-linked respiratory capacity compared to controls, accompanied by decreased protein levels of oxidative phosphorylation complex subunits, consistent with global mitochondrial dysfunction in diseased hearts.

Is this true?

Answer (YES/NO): NO